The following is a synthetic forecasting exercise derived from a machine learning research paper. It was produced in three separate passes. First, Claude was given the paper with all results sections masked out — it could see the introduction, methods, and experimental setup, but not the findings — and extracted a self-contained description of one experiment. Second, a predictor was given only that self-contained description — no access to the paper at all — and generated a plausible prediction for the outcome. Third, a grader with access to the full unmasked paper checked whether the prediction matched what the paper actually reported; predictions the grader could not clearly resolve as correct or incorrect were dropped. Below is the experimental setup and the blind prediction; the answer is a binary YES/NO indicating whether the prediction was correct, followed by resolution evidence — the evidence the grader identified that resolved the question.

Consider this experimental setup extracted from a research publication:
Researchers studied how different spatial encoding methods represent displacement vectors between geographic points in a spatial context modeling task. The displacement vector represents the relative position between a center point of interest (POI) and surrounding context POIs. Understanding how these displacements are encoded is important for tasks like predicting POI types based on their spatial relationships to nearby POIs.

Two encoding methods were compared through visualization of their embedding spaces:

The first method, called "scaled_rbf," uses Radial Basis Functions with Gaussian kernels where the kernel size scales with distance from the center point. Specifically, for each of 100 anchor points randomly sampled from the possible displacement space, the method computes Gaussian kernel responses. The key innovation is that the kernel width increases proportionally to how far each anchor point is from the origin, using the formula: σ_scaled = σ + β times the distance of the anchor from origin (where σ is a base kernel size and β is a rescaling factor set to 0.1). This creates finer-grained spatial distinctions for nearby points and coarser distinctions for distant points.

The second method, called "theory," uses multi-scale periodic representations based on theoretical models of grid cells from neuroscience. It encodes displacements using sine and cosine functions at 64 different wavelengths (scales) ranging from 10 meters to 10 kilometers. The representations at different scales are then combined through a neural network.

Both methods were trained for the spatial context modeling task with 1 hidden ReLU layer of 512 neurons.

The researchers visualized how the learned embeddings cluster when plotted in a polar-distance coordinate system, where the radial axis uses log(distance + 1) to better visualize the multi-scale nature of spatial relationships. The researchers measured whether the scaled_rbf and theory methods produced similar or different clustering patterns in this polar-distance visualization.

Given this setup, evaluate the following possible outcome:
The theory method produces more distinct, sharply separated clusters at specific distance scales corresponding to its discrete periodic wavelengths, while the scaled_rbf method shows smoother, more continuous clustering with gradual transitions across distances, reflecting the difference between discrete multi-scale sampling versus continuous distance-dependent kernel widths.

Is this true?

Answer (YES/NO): NO